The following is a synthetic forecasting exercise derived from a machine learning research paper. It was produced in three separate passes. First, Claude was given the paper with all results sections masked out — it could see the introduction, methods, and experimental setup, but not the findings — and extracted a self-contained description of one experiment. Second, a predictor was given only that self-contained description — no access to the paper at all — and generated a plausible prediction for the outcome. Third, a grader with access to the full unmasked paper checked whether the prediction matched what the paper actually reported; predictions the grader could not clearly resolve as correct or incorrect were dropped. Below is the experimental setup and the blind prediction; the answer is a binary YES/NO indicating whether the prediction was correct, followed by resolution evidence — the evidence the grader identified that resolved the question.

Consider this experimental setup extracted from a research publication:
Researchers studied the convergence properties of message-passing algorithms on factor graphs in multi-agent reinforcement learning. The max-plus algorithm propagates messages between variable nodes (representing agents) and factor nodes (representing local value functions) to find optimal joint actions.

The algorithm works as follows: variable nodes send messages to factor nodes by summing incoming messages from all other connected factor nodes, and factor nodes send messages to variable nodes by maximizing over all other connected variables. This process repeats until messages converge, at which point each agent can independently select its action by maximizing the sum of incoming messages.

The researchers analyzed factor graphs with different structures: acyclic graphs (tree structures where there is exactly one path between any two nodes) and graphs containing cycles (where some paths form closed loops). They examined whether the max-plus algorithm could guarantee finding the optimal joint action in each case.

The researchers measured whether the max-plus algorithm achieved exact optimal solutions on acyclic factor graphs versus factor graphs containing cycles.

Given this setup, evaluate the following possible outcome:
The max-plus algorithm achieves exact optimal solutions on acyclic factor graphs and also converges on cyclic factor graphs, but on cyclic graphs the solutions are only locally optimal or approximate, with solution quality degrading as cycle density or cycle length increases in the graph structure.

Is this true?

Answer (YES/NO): NO